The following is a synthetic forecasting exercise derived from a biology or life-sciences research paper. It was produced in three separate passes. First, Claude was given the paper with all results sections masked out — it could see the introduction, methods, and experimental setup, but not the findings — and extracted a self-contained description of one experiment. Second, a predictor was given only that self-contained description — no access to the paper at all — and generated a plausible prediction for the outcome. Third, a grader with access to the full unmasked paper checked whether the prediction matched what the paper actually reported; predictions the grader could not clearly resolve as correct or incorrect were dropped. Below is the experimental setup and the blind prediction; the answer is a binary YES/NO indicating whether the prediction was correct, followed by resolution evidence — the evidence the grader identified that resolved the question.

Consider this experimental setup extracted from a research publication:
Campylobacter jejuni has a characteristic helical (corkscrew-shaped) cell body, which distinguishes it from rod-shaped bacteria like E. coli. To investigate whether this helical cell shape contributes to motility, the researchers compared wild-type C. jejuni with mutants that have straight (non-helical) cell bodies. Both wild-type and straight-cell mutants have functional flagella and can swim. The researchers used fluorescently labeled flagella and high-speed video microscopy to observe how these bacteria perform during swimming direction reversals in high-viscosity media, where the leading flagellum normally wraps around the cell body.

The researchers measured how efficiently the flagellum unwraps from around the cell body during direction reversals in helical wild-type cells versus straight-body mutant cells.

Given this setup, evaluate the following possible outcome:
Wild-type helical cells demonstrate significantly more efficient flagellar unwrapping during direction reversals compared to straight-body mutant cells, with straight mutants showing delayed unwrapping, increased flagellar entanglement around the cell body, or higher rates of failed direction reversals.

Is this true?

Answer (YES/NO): YES